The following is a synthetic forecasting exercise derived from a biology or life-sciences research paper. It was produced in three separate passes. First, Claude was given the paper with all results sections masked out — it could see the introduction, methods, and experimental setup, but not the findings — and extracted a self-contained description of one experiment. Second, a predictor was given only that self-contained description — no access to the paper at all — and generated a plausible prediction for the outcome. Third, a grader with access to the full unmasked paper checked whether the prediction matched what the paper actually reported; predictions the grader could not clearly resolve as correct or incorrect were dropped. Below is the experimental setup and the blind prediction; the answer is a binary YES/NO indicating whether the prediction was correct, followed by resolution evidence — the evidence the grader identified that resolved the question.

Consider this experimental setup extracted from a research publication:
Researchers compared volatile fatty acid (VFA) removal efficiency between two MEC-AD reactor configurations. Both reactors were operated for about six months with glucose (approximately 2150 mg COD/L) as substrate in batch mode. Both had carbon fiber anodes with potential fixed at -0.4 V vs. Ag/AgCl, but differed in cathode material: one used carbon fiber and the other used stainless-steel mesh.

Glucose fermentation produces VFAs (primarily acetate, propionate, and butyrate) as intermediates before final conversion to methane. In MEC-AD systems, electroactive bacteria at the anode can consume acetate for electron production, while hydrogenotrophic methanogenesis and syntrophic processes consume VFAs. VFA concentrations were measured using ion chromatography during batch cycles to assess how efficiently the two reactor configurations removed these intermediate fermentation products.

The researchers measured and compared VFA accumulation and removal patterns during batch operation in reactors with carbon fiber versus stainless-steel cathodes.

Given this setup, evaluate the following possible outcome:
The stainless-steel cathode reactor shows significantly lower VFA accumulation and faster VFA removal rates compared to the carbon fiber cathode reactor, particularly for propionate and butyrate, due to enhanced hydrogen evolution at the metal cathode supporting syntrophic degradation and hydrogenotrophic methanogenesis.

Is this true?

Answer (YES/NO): NO